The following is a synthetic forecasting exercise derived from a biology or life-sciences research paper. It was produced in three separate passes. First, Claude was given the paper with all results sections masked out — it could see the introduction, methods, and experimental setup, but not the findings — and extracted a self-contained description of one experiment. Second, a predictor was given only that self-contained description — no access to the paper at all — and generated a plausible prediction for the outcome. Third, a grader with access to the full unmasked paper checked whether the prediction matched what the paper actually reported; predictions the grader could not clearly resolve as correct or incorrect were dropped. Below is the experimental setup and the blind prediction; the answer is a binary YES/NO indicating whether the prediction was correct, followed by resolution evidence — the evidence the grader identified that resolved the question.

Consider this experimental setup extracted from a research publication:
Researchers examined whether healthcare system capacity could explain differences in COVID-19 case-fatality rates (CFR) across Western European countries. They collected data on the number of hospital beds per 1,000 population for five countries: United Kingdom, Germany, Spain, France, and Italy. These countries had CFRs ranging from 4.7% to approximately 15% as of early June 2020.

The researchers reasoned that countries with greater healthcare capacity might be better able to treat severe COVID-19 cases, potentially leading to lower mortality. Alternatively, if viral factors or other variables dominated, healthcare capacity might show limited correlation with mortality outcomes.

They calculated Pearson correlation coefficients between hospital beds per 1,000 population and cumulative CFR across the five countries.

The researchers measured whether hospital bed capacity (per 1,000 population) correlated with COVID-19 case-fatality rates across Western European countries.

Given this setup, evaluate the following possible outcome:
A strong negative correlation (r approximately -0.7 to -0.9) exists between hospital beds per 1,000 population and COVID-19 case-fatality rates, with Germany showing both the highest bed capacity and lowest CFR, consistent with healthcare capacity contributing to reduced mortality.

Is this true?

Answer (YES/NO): NO